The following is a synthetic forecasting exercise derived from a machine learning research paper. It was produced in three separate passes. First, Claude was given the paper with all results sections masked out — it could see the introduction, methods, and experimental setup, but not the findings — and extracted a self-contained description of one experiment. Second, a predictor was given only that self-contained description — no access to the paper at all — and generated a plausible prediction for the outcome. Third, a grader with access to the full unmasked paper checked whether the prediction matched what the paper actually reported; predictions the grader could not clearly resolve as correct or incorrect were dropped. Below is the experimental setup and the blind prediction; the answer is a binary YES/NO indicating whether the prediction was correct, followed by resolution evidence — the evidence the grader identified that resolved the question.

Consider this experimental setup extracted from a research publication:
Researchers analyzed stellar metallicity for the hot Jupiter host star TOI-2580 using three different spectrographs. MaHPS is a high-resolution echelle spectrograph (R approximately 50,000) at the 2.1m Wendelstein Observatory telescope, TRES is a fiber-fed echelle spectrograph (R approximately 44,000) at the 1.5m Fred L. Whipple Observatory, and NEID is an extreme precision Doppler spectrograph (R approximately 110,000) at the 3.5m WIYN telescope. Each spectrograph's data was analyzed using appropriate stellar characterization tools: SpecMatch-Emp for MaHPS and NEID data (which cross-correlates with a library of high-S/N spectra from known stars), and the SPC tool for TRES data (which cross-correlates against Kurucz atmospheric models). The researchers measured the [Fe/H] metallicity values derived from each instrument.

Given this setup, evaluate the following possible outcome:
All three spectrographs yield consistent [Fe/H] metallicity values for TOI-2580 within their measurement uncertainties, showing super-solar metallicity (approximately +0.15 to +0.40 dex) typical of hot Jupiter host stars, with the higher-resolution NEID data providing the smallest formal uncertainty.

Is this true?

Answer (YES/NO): NO